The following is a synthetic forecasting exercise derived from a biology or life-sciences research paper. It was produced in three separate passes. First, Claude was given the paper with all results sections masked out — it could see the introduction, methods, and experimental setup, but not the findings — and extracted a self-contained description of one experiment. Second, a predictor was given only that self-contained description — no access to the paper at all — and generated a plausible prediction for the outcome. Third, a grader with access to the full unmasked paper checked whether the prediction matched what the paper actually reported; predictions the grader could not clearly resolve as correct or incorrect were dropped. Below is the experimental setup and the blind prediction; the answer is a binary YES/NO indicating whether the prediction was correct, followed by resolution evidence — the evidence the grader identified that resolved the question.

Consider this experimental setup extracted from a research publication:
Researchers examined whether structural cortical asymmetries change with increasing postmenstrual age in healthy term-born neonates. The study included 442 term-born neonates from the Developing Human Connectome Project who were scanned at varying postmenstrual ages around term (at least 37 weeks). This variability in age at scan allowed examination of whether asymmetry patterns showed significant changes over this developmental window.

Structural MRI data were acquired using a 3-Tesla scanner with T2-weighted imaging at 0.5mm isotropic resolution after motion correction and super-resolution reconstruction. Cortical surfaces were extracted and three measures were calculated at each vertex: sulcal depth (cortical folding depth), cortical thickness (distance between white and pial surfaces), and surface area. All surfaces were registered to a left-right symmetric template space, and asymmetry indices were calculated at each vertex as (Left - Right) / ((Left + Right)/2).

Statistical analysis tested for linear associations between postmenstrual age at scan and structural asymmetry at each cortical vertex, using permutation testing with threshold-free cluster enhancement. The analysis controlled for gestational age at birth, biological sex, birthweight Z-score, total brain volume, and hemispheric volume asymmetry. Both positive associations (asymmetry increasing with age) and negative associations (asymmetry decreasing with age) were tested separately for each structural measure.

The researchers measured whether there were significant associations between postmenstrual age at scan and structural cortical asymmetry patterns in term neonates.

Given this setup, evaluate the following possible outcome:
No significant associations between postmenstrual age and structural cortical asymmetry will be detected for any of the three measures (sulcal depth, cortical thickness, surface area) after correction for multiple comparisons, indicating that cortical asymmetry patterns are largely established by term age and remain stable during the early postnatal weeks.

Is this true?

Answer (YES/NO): NO